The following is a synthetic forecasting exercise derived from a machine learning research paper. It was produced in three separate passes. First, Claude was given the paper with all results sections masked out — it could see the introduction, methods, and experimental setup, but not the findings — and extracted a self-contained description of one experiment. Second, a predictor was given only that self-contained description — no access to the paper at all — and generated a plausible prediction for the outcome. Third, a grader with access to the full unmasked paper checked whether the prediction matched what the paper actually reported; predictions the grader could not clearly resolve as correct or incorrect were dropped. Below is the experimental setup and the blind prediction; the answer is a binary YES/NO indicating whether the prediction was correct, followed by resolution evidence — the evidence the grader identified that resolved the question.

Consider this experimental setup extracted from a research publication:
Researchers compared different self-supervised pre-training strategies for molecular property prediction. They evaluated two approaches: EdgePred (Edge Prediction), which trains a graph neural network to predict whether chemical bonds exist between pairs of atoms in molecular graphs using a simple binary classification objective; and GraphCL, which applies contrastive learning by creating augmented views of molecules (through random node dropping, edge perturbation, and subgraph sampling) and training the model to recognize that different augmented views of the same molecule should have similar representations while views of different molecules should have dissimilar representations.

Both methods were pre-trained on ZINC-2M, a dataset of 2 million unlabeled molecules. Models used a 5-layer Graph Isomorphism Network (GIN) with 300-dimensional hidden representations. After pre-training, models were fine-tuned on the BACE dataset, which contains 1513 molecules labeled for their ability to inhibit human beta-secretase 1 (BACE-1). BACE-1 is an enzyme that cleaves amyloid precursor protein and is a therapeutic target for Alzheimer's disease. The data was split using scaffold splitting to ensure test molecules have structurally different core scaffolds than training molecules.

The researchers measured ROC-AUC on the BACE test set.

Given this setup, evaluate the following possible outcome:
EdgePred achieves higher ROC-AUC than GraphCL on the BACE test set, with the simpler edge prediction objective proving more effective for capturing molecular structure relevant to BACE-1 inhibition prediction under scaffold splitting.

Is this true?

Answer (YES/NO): YES